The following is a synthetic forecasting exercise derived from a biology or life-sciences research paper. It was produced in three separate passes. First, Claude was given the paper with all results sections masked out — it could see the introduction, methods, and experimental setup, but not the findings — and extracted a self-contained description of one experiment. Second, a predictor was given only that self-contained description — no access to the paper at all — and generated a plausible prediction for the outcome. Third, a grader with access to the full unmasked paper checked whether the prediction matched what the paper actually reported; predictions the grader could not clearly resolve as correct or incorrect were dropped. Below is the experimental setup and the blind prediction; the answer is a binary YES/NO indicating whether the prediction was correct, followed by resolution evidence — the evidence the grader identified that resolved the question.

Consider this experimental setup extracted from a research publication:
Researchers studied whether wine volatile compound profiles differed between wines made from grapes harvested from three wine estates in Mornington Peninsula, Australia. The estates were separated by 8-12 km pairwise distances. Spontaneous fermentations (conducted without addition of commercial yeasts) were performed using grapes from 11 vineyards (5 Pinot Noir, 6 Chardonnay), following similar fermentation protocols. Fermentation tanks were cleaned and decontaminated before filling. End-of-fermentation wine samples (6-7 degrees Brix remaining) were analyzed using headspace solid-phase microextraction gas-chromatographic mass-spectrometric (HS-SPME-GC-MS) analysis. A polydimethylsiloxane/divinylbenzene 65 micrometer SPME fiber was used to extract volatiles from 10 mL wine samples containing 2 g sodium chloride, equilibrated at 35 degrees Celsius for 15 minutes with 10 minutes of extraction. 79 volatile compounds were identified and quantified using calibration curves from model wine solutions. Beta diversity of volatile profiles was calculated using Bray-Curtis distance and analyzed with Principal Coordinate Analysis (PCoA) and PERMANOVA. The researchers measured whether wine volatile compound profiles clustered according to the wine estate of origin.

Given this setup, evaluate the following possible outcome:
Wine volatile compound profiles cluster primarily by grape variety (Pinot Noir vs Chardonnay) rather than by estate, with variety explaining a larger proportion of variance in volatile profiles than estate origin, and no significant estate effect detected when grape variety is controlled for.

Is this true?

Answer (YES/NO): NO